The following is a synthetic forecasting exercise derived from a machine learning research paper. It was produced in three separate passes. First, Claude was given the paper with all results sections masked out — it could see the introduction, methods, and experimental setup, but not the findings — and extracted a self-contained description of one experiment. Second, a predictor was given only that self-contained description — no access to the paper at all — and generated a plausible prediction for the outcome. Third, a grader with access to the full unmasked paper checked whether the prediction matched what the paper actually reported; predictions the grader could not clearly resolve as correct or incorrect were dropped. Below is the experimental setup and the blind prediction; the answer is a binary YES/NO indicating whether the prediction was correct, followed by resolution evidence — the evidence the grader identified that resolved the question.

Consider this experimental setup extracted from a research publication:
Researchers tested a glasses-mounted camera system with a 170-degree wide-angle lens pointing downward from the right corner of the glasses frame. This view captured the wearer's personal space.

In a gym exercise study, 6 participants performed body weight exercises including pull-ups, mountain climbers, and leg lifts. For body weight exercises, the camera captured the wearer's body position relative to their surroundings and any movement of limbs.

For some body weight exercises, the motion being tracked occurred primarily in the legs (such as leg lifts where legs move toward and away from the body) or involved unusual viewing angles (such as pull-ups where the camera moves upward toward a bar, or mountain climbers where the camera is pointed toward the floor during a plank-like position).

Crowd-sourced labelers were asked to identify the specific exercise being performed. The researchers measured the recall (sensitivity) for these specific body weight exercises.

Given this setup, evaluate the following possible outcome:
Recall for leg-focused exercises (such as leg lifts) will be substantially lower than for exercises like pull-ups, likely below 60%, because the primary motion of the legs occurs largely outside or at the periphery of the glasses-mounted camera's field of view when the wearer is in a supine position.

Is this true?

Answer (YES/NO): NO